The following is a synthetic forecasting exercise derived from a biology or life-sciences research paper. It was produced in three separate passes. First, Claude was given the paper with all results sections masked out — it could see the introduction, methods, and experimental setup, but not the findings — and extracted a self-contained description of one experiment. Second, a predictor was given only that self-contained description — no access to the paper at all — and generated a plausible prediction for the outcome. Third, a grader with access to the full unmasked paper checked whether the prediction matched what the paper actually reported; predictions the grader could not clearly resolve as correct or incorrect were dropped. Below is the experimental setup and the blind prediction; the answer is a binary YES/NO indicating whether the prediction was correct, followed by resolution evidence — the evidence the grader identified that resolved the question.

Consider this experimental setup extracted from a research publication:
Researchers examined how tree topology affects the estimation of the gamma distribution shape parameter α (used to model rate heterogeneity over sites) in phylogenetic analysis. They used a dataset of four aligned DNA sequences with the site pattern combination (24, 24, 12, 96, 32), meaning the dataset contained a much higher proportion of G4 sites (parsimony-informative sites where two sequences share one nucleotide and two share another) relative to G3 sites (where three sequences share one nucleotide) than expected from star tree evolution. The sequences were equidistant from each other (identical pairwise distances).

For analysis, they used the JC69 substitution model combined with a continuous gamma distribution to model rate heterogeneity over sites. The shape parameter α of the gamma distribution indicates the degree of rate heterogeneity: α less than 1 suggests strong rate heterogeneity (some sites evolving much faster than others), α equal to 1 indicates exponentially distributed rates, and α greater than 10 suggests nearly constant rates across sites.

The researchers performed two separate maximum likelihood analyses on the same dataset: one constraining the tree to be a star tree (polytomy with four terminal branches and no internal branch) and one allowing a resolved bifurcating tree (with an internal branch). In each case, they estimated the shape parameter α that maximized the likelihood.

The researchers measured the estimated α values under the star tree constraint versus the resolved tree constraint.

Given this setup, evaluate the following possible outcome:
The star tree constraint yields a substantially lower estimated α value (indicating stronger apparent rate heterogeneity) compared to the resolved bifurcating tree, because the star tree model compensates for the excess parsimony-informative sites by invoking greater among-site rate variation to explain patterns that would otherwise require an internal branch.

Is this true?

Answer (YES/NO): NO